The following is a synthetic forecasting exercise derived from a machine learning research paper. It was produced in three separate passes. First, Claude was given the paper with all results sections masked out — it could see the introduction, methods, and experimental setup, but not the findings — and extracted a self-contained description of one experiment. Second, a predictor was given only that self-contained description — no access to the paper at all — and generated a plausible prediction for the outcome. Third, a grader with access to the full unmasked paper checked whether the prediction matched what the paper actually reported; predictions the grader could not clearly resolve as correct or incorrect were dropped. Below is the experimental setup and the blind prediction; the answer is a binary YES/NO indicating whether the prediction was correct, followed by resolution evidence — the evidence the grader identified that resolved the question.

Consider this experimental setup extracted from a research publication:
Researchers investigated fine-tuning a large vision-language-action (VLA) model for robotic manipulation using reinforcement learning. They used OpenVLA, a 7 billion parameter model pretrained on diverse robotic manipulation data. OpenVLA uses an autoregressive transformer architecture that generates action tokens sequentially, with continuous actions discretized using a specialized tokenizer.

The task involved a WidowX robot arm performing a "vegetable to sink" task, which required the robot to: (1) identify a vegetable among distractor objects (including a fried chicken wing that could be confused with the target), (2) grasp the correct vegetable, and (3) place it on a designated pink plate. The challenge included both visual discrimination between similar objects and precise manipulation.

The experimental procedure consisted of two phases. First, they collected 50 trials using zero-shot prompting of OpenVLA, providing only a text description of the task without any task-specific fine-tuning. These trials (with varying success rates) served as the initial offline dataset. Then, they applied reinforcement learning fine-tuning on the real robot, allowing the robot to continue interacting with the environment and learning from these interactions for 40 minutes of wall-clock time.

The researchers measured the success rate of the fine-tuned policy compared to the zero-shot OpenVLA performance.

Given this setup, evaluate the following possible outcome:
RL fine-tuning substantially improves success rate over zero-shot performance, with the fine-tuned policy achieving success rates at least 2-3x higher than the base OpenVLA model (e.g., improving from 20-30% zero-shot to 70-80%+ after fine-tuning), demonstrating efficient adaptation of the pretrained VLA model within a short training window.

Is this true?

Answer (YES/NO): NO